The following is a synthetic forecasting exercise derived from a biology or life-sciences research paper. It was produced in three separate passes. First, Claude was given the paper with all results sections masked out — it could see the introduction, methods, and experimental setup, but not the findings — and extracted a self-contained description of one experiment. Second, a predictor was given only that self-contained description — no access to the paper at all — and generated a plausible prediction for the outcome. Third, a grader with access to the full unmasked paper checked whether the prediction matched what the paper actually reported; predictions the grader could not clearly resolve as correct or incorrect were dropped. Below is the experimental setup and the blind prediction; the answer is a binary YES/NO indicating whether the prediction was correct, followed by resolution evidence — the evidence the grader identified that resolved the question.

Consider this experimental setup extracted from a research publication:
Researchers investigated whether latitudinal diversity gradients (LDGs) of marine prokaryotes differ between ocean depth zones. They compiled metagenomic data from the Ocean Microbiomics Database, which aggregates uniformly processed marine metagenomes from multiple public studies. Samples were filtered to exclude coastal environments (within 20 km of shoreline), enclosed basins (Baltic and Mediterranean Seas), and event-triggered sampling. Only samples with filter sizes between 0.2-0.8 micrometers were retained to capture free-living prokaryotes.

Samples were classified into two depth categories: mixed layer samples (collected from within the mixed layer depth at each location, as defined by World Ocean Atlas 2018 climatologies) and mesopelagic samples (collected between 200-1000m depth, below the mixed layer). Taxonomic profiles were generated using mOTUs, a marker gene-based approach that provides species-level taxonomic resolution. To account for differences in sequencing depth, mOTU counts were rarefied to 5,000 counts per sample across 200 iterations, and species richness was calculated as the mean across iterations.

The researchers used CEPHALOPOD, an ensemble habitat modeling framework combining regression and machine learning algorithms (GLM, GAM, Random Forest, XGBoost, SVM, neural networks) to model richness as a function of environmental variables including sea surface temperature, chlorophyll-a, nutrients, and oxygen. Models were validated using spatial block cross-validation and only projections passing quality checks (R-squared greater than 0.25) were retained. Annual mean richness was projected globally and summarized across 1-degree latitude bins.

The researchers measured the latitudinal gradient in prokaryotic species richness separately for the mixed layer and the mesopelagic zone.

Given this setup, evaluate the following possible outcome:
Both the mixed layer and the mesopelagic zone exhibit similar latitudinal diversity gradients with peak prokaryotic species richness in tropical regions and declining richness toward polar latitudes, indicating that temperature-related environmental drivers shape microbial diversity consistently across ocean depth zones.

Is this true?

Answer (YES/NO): NO